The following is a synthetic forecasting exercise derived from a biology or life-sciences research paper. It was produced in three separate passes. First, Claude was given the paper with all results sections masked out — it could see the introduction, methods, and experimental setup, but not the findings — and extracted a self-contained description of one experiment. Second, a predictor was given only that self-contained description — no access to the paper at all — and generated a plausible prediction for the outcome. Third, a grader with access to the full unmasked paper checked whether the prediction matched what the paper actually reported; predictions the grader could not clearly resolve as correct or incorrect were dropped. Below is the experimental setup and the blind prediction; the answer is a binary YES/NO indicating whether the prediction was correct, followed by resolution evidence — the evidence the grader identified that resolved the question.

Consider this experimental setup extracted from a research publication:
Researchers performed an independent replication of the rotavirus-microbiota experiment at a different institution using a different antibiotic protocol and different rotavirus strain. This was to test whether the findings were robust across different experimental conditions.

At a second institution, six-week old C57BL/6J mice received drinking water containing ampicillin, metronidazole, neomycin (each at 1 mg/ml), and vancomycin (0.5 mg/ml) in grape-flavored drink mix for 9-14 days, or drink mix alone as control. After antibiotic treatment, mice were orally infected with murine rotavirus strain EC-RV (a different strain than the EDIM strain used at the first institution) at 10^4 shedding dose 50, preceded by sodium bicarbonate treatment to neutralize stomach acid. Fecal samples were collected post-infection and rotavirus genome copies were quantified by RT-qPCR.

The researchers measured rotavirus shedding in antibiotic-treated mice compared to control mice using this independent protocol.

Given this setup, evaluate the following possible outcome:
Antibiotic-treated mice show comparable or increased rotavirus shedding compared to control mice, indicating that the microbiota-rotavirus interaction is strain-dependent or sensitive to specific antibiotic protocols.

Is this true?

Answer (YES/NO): NO